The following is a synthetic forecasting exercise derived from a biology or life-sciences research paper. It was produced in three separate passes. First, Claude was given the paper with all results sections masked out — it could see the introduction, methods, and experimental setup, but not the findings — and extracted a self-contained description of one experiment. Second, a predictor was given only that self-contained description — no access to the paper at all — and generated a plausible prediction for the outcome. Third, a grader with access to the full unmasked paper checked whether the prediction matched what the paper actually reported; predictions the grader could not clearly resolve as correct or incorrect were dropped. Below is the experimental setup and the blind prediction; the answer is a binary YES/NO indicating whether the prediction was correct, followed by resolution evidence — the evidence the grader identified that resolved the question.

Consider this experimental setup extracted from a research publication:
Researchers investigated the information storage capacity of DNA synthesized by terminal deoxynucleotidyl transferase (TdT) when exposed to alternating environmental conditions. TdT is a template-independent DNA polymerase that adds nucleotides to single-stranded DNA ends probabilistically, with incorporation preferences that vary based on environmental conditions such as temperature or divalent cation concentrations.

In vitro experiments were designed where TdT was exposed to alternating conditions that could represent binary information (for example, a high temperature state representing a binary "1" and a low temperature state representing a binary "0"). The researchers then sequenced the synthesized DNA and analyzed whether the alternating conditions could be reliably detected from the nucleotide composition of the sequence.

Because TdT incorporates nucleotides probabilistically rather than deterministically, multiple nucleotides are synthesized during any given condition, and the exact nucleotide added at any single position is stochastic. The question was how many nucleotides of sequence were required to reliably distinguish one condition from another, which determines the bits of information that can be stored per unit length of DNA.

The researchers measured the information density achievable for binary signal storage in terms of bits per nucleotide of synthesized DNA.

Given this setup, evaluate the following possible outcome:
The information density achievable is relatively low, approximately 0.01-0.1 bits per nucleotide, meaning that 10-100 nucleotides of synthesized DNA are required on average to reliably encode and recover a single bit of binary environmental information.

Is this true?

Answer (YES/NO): YES